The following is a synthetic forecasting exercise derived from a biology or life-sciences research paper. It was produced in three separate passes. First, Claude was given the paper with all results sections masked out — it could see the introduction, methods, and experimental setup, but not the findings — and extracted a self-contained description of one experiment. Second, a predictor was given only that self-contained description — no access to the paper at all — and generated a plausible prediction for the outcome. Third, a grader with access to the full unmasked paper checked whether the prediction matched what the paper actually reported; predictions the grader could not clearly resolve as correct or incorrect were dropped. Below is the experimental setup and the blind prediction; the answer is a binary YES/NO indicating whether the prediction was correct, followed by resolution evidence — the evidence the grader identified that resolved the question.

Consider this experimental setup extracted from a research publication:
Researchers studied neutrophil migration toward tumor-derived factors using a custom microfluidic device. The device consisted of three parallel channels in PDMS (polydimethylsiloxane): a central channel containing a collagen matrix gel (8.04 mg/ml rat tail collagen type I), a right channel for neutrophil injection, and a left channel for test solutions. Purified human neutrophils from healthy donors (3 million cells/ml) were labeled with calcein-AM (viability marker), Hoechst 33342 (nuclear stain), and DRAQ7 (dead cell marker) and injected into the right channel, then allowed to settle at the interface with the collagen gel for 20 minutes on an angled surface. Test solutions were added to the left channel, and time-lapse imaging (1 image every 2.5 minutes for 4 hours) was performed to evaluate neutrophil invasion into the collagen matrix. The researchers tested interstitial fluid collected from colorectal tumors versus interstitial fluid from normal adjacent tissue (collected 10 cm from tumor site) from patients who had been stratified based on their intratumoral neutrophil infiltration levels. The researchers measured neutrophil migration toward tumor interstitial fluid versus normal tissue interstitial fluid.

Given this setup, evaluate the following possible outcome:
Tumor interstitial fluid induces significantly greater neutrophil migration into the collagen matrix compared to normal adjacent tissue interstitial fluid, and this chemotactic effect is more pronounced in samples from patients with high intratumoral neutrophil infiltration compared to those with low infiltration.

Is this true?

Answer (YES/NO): NO